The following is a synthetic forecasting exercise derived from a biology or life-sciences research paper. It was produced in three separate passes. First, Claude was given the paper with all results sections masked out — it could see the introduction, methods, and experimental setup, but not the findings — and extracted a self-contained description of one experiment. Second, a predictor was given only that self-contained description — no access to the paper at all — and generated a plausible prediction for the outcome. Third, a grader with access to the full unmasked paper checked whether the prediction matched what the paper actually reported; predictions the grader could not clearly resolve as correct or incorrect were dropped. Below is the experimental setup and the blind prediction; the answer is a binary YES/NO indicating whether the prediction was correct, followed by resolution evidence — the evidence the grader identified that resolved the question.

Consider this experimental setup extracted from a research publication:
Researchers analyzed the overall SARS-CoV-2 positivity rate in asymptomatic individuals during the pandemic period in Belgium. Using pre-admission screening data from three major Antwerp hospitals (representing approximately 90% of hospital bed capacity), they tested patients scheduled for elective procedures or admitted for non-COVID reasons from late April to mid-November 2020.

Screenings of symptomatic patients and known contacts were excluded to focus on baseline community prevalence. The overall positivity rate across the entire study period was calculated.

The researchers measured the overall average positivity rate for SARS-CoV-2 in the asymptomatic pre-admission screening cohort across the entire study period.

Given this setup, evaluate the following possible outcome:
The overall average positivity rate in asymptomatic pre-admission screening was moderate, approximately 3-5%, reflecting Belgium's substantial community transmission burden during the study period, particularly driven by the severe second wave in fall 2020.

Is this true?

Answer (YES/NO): NO